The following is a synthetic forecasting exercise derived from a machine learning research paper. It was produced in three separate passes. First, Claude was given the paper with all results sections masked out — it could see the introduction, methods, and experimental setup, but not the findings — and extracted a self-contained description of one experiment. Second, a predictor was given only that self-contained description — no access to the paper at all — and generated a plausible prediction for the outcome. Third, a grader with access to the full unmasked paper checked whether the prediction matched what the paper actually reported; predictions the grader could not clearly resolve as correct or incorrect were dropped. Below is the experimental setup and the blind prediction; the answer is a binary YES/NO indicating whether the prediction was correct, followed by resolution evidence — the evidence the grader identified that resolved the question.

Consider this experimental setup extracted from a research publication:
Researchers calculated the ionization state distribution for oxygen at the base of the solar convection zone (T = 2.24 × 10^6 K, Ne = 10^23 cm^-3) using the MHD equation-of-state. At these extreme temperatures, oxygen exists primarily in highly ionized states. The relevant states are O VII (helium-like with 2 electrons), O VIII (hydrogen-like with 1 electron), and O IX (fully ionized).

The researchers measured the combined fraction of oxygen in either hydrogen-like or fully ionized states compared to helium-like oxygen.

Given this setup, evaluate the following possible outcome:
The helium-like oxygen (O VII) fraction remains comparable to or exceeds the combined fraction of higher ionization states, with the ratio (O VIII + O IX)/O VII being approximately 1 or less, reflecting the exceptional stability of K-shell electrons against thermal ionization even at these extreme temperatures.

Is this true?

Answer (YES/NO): NO